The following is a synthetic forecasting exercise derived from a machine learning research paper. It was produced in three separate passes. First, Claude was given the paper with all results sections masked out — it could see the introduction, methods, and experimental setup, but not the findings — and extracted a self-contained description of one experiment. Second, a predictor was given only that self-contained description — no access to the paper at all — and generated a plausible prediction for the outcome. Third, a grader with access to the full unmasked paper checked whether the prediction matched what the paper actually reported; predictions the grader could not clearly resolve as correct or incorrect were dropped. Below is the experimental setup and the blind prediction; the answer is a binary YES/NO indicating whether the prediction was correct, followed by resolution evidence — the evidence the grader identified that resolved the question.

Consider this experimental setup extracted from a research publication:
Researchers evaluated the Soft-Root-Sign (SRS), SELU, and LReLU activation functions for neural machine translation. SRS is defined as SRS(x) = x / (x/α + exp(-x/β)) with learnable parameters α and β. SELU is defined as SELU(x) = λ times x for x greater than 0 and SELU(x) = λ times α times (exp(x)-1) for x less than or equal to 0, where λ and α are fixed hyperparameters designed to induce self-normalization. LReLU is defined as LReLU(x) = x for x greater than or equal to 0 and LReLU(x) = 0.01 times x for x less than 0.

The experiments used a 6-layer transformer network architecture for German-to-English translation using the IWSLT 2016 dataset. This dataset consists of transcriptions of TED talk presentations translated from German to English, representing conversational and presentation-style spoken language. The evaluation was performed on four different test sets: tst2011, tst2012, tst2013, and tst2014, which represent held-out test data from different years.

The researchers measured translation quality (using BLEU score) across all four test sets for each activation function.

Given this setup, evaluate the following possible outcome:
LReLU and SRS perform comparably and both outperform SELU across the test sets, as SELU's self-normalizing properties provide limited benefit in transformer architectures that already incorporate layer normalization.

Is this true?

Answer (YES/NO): NO